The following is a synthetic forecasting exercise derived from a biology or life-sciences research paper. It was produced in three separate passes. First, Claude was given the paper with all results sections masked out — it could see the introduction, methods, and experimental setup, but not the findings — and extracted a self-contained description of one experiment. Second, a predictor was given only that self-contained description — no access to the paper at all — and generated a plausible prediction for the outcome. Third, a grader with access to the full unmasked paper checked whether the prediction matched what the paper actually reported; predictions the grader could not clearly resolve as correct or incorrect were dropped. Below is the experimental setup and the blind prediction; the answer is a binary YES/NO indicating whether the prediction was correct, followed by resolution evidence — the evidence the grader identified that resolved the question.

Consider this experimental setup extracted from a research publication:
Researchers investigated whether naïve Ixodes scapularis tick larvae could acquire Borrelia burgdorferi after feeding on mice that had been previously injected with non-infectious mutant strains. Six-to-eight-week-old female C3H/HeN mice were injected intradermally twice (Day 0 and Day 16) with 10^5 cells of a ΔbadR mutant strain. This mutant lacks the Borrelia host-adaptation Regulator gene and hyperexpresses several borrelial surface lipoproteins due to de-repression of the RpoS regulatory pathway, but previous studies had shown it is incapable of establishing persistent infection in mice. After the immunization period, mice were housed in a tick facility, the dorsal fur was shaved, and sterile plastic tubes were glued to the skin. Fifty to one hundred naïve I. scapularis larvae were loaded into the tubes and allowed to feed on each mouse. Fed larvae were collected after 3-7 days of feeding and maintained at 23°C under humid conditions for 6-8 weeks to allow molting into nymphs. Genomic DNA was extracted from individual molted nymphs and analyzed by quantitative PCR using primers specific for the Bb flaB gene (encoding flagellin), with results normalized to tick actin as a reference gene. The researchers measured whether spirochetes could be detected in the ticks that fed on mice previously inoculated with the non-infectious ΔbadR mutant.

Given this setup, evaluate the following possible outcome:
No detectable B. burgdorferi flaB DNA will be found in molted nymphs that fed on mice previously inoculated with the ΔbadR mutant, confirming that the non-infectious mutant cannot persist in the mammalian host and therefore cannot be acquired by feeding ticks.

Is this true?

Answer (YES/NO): NO